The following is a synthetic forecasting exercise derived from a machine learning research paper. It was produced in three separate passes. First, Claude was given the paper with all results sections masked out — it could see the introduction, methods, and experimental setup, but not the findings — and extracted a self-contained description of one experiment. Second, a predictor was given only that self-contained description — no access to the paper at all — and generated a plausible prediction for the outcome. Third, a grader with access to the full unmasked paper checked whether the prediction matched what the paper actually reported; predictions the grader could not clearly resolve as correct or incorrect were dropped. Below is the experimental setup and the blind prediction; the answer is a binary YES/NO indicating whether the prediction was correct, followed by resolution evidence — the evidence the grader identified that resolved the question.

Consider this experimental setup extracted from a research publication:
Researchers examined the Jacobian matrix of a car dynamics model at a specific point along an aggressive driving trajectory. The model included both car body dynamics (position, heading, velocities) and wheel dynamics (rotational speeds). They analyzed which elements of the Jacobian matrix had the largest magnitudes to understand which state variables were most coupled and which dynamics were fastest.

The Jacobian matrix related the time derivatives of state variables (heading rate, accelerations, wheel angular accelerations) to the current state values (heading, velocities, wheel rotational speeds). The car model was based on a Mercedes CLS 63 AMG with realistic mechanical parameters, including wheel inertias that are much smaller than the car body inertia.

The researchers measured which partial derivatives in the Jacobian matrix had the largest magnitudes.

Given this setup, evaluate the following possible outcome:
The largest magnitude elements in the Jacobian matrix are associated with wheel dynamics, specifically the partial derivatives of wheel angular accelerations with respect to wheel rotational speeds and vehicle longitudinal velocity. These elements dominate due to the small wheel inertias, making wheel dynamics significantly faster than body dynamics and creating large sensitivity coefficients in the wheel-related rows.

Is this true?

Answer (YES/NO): YES